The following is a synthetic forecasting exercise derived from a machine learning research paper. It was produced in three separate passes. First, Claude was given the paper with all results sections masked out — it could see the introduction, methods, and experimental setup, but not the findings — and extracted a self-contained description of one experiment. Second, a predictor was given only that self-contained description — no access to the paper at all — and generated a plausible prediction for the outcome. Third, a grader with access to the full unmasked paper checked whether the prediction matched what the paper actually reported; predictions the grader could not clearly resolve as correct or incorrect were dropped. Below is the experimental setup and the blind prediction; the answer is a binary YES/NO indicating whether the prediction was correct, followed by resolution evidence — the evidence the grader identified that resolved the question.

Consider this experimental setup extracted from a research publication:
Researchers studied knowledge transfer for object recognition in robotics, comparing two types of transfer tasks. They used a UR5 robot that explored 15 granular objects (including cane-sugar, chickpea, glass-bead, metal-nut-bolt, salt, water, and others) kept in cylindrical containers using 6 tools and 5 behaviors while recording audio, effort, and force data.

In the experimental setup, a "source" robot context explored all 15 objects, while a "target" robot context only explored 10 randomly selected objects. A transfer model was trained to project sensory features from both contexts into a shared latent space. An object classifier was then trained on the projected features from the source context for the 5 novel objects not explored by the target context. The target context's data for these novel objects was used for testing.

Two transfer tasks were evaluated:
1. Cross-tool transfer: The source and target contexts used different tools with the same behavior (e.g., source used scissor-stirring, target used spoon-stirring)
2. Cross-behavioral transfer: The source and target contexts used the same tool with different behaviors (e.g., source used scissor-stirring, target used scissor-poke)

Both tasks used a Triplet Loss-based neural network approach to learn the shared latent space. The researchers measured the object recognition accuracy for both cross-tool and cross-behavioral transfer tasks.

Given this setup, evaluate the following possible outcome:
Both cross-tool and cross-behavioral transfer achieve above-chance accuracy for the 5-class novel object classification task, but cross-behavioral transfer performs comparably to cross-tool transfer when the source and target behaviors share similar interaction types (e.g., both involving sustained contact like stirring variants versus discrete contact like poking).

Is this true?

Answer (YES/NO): NO